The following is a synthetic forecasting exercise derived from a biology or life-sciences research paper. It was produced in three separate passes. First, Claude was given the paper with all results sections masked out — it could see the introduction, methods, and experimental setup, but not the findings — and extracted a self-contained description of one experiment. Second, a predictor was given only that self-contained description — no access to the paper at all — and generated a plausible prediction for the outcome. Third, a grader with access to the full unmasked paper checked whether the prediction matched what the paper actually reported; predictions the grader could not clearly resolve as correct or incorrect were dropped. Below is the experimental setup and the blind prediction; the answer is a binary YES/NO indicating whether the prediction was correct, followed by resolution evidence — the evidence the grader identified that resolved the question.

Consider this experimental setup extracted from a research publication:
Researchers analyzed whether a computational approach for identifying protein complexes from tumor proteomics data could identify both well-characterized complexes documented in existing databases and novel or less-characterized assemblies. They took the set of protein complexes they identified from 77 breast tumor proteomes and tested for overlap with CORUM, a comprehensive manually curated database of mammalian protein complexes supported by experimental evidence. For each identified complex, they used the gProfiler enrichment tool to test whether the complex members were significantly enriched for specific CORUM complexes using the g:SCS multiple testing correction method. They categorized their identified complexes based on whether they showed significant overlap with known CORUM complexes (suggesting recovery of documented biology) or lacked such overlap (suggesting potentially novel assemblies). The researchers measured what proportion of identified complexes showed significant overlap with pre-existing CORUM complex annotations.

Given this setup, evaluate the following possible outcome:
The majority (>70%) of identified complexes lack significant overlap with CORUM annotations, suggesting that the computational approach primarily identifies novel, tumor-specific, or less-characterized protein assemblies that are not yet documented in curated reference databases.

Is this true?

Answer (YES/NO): NO